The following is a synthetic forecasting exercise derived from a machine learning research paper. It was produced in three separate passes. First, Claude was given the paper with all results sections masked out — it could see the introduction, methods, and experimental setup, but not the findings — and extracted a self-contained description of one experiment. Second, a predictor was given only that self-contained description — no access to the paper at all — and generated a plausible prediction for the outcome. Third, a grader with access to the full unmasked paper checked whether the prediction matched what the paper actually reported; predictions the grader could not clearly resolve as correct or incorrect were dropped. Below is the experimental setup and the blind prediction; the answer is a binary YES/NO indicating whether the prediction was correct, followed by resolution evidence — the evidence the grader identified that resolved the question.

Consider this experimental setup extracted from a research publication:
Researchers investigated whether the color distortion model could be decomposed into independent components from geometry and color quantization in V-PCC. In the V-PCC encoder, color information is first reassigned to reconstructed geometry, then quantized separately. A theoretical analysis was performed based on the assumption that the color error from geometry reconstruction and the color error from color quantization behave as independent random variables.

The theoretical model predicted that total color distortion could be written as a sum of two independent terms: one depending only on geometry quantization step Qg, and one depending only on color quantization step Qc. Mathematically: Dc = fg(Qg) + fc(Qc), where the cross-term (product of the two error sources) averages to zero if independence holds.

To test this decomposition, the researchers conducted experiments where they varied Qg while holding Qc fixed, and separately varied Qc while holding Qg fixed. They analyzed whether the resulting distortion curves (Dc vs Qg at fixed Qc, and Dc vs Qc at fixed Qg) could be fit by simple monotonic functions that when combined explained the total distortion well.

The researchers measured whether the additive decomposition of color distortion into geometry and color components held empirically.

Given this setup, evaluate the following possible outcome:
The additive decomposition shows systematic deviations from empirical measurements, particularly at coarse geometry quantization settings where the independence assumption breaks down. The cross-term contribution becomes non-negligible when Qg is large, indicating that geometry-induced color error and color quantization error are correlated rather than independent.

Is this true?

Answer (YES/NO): NO